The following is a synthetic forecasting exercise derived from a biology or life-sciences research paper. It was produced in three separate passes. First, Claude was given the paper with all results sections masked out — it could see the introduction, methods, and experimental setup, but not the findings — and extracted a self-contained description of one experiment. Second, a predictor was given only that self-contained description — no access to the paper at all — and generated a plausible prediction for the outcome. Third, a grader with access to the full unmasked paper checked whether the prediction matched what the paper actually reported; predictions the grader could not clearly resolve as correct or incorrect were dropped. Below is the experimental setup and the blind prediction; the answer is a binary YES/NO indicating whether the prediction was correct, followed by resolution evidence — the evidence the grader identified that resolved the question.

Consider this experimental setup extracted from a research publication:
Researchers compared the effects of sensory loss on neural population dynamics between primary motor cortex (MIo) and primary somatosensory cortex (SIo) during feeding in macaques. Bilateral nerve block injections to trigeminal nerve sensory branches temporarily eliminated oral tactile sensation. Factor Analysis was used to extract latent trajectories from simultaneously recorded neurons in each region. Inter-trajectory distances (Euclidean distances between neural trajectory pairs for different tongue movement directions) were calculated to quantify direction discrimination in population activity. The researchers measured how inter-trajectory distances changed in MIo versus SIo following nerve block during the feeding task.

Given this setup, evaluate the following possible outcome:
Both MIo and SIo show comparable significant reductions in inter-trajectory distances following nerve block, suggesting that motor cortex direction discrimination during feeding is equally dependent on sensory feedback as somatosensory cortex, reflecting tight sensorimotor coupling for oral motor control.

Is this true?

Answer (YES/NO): NO